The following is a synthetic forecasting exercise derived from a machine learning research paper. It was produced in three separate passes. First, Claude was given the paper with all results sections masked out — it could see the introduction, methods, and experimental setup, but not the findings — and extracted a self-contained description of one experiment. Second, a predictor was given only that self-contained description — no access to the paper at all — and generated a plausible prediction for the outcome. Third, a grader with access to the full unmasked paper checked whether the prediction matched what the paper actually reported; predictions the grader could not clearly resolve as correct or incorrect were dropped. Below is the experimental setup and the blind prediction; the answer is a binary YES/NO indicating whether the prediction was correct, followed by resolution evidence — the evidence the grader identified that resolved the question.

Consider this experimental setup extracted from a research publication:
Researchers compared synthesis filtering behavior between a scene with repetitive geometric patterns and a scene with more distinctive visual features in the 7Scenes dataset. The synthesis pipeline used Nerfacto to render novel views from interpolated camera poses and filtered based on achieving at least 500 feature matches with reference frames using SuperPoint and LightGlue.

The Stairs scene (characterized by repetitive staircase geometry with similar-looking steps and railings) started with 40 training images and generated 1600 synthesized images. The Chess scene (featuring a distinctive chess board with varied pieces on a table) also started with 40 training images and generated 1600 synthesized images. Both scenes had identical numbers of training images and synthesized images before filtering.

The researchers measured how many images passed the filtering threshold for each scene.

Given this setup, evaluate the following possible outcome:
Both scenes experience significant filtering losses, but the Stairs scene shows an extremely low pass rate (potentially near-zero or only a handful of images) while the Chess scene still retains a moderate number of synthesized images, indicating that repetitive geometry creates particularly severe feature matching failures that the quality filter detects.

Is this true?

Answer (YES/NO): NO